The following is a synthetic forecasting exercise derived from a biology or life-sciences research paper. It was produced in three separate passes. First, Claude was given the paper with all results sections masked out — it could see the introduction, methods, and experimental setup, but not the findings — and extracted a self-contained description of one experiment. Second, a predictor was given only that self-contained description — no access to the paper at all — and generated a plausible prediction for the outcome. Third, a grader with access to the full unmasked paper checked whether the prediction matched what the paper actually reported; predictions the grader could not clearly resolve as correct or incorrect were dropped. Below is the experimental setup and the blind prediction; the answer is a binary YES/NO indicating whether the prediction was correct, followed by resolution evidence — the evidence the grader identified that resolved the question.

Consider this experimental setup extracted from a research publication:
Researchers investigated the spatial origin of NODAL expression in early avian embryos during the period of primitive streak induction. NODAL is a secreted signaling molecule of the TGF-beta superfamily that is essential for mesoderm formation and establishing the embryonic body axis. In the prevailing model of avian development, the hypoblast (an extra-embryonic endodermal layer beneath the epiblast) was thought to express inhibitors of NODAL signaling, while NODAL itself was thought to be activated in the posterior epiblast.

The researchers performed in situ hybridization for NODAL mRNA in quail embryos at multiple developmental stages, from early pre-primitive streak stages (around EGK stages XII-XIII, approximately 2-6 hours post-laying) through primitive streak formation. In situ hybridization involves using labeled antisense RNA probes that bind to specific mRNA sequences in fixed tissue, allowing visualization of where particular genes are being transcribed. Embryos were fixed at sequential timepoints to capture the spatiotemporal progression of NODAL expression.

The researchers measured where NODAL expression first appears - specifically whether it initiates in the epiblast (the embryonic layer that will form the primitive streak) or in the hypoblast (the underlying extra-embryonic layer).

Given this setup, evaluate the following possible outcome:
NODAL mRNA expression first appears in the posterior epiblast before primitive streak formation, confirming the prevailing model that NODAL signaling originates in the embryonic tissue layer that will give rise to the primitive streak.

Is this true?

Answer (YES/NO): NO